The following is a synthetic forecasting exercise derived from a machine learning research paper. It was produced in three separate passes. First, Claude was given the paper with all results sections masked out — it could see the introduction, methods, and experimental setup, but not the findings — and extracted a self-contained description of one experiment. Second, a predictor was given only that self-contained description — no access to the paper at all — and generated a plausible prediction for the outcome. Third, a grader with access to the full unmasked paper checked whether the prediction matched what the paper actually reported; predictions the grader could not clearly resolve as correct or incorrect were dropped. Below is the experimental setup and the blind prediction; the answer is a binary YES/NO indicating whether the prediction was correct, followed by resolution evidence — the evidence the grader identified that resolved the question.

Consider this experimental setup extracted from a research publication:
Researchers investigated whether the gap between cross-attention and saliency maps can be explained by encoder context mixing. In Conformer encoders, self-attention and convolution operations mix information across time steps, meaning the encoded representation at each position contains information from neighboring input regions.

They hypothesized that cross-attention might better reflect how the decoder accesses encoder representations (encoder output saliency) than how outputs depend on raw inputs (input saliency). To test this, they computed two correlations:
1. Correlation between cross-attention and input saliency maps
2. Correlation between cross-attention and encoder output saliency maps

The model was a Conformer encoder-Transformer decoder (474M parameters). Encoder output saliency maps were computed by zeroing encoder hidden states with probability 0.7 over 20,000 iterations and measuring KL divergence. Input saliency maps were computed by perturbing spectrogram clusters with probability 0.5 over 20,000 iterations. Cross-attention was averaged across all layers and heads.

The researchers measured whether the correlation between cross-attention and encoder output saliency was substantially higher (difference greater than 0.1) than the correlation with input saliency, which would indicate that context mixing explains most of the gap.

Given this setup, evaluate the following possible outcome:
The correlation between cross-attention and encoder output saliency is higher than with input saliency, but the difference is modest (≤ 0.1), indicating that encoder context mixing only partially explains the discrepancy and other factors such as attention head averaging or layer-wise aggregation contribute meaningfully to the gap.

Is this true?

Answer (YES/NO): NO